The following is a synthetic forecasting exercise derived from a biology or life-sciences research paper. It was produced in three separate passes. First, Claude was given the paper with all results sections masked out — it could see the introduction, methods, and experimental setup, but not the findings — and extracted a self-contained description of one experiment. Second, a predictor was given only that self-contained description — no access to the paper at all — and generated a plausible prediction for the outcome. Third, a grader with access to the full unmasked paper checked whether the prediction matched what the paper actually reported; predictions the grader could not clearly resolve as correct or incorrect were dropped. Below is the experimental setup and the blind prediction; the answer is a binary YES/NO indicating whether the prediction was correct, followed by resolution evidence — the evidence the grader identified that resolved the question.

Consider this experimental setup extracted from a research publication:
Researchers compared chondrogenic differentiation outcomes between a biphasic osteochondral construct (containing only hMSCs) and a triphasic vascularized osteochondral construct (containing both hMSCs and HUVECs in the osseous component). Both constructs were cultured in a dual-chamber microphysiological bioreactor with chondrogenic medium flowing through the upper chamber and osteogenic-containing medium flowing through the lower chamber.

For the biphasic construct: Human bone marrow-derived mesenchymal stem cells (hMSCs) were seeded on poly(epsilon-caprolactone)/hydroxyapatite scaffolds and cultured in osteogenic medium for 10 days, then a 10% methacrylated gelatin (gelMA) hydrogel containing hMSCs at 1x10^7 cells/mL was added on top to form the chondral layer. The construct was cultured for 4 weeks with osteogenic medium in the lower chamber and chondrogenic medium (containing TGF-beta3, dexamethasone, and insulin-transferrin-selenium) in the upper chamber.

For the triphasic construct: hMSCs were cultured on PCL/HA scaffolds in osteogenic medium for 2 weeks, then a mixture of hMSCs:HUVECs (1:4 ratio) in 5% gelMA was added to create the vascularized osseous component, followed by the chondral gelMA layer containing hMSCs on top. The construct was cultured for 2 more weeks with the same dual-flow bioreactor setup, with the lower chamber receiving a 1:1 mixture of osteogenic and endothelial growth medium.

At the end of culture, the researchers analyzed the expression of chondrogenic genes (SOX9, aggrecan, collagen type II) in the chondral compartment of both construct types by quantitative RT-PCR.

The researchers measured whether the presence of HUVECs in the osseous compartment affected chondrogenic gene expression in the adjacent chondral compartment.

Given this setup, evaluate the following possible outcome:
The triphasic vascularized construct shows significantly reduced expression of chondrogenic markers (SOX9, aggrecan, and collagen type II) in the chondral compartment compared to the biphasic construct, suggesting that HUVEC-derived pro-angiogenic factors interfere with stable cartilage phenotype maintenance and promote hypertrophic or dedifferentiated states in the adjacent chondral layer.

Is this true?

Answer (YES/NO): NO